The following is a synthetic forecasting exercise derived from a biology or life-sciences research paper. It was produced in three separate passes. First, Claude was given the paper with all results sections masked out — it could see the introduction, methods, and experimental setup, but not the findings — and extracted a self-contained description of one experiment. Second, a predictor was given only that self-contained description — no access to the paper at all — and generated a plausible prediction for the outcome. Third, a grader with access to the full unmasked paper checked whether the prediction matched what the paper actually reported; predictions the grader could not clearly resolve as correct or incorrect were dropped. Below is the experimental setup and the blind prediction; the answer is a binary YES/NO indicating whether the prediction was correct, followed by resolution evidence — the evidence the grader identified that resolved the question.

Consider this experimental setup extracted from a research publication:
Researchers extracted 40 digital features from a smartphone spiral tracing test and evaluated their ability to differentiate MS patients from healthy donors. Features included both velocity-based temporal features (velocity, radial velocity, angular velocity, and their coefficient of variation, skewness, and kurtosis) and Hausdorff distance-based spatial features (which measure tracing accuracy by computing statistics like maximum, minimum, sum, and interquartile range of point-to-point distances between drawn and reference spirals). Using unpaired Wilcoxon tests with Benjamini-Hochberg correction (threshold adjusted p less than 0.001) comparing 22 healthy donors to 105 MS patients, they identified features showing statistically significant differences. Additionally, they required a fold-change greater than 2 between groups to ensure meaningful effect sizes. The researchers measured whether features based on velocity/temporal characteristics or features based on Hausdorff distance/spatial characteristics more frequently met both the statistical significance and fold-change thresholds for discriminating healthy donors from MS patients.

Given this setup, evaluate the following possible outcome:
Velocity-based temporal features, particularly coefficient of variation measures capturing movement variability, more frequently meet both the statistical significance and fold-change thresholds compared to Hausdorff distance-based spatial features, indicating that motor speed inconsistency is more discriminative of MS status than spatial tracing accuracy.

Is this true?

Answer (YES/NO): NO